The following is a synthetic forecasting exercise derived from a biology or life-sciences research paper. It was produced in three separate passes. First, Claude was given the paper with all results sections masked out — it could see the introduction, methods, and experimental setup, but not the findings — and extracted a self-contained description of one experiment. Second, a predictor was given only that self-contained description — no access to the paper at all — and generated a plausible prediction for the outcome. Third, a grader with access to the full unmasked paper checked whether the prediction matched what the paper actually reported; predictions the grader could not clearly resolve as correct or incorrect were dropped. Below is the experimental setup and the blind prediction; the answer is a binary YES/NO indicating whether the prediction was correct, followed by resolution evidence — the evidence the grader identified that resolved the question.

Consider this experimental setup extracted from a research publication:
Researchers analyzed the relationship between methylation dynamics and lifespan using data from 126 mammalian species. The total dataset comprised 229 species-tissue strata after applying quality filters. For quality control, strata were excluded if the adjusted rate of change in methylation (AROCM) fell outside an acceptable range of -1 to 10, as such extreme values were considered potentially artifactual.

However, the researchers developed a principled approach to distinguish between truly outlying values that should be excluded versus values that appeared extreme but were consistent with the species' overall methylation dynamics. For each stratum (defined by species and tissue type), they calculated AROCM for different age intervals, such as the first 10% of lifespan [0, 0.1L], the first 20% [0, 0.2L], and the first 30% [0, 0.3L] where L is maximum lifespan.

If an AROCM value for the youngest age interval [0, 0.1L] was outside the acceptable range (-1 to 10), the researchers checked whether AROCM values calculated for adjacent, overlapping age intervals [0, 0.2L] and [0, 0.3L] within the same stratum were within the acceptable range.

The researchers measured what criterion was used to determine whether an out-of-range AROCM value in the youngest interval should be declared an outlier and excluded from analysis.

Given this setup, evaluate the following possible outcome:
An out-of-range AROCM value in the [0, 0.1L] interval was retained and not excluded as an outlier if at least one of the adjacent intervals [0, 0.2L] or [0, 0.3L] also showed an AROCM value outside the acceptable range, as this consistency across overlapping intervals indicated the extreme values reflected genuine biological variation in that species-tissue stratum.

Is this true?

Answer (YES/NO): YES